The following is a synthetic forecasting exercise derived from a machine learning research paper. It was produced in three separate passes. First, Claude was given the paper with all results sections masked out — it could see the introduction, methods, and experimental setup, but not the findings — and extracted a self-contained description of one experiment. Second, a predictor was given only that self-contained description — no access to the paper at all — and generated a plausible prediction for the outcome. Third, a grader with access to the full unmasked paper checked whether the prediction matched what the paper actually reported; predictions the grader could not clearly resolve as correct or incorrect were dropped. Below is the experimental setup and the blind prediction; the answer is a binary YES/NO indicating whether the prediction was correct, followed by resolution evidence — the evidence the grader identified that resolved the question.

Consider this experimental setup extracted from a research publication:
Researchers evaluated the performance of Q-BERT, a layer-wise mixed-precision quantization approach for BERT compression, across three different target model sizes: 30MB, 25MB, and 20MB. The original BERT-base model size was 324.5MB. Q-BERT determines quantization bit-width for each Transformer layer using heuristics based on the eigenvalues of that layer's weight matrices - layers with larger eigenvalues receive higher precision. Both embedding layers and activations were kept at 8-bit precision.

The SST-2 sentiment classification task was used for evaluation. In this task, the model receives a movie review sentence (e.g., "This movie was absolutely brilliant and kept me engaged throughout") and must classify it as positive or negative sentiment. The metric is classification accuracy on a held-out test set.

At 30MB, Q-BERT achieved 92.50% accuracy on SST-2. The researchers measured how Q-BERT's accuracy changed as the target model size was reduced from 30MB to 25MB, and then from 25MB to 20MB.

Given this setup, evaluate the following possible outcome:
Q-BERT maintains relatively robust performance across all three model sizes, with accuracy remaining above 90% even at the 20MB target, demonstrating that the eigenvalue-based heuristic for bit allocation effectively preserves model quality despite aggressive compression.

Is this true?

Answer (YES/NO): NO